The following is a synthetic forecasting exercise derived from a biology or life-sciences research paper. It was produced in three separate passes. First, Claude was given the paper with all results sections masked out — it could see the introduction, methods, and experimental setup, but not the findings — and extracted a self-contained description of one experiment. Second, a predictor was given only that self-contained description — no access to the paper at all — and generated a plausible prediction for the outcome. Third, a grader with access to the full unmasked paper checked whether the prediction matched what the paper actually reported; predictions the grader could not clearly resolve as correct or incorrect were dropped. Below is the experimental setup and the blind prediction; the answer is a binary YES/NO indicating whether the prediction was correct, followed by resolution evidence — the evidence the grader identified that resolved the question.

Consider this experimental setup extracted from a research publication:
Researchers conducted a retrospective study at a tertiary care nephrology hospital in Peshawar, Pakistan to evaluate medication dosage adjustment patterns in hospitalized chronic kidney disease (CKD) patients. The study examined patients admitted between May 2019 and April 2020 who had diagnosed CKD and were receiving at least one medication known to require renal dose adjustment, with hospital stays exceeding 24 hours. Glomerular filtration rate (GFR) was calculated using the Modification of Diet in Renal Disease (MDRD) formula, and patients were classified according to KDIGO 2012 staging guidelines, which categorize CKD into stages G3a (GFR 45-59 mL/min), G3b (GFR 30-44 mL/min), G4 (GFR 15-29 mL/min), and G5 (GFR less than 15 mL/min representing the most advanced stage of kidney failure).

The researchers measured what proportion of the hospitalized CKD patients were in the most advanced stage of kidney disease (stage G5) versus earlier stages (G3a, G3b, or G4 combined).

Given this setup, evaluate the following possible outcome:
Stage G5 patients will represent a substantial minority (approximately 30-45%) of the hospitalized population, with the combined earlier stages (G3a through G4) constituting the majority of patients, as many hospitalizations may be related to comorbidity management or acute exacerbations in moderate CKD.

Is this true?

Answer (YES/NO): NO